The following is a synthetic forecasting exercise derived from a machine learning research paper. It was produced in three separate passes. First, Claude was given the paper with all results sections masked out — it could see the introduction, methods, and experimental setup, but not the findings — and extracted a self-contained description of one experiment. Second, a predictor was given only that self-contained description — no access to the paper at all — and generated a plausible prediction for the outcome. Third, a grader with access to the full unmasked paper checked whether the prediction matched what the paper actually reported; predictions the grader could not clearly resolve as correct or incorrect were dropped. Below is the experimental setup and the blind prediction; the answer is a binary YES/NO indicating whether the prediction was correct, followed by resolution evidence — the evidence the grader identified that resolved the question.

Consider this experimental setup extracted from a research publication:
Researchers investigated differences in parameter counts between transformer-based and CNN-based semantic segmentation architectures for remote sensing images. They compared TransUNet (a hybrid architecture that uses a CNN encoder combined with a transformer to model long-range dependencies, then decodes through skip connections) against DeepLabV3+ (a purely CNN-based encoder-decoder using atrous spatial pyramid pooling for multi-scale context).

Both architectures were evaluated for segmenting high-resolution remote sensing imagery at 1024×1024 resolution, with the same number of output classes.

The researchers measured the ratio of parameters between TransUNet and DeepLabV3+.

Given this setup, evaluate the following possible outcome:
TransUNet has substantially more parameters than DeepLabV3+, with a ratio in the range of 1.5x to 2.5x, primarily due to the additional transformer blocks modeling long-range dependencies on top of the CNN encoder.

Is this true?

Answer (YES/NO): NO